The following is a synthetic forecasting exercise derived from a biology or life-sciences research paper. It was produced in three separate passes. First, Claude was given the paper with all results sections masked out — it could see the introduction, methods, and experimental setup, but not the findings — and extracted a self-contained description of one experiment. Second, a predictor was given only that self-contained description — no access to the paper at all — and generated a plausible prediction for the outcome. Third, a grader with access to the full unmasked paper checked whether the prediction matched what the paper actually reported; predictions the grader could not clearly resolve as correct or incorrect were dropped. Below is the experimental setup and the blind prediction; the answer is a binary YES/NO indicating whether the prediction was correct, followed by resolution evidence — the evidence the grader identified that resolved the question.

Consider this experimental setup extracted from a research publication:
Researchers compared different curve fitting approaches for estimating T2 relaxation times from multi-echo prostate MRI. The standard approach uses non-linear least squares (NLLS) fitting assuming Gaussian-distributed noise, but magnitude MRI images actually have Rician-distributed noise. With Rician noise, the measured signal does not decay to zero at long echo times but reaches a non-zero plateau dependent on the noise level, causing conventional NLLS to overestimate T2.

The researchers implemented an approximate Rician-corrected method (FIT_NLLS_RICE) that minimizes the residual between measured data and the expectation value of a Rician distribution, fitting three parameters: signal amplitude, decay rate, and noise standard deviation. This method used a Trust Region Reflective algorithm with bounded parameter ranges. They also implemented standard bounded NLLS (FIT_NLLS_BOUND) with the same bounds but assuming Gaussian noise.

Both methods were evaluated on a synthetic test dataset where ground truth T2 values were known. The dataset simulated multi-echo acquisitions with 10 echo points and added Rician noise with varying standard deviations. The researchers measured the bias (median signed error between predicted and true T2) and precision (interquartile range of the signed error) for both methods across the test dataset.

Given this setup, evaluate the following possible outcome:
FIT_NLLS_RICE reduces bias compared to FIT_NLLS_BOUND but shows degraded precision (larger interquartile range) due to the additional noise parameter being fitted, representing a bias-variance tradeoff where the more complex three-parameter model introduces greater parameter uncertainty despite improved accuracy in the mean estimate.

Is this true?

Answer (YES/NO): NO